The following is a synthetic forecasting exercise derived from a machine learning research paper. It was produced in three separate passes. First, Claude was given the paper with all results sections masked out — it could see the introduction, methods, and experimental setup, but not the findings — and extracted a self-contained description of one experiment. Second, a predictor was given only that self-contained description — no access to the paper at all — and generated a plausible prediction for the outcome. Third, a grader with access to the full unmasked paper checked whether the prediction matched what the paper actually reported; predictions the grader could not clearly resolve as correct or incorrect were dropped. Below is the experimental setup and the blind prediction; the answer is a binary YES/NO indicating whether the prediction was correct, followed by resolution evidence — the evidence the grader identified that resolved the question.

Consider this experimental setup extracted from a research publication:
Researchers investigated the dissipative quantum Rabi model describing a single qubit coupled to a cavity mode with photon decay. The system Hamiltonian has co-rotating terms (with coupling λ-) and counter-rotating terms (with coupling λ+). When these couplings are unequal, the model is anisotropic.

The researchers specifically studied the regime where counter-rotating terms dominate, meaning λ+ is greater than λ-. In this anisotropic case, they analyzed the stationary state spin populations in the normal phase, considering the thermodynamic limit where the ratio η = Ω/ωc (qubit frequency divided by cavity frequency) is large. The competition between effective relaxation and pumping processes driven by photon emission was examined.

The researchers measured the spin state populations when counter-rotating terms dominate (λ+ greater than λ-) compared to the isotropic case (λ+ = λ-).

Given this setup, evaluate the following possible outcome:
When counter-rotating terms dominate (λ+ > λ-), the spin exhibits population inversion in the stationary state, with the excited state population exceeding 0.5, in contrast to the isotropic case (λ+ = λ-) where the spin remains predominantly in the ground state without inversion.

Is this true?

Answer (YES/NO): NO